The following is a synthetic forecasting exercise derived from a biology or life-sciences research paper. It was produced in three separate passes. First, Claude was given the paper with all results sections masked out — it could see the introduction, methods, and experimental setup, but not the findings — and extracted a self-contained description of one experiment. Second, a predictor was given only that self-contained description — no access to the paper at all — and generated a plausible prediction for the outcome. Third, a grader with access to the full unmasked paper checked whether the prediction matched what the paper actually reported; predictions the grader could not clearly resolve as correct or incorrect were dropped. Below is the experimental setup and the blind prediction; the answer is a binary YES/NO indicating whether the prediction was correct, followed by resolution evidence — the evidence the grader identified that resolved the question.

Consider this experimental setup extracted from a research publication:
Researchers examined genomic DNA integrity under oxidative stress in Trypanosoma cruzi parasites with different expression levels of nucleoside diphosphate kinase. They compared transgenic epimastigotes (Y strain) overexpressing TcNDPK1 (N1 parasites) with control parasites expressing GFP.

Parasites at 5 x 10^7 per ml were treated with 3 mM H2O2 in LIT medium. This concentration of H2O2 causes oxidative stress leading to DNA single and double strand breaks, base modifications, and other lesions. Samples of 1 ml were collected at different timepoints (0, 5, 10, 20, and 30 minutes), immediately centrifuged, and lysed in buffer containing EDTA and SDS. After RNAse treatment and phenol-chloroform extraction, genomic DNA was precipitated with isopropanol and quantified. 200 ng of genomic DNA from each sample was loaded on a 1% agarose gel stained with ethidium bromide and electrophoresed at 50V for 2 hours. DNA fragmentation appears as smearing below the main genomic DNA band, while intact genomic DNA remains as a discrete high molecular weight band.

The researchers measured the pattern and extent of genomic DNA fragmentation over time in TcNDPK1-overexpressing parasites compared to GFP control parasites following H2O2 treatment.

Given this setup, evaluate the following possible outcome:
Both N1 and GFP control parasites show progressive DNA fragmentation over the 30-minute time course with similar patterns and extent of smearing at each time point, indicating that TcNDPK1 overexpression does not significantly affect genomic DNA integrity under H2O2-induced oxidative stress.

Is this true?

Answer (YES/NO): NO